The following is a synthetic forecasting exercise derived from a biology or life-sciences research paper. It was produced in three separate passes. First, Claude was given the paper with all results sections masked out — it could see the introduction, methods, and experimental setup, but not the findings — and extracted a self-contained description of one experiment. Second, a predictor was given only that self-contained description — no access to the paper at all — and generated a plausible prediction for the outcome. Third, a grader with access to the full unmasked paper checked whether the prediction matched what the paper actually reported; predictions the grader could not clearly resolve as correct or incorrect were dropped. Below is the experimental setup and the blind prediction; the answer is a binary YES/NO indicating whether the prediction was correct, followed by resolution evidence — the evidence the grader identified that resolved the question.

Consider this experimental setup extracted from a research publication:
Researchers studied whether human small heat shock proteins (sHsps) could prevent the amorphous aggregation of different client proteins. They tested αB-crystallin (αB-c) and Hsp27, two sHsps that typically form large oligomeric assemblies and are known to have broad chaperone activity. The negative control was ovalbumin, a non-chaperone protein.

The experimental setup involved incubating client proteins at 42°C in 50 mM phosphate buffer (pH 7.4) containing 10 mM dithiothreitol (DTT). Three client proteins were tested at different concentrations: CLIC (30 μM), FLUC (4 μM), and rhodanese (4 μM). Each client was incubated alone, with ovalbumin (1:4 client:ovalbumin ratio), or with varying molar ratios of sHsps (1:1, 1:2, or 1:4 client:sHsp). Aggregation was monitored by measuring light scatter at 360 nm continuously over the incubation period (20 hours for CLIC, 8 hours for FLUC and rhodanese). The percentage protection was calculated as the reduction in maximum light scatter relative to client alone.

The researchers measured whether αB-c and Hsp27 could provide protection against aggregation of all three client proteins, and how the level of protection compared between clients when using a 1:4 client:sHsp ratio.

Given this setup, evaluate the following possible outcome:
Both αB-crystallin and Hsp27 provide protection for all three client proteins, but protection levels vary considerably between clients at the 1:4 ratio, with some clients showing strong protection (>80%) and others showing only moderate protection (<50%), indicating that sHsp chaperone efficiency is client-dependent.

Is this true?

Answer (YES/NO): NO